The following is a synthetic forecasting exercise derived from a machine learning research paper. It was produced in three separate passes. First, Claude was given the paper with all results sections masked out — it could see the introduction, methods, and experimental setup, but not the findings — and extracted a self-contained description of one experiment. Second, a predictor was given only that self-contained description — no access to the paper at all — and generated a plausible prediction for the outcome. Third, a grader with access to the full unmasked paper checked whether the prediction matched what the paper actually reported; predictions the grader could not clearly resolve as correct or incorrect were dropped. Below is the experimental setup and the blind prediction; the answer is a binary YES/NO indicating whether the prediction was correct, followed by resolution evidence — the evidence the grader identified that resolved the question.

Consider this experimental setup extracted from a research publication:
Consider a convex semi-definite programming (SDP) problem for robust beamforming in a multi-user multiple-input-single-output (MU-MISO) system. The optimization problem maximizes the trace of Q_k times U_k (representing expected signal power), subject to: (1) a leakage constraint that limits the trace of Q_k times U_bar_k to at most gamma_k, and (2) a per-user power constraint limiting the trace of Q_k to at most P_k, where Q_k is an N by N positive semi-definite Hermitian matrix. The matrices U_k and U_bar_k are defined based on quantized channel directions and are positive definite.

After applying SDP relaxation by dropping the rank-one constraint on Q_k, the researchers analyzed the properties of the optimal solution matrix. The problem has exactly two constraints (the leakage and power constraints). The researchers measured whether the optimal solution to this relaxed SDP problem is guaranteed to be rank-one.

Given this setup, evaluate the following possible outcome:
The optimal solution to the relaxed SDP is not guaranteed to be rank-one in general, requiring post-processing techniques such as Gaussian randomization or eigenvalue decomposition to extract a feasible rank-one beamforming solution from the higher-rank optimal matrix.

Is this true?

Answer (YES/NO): NO